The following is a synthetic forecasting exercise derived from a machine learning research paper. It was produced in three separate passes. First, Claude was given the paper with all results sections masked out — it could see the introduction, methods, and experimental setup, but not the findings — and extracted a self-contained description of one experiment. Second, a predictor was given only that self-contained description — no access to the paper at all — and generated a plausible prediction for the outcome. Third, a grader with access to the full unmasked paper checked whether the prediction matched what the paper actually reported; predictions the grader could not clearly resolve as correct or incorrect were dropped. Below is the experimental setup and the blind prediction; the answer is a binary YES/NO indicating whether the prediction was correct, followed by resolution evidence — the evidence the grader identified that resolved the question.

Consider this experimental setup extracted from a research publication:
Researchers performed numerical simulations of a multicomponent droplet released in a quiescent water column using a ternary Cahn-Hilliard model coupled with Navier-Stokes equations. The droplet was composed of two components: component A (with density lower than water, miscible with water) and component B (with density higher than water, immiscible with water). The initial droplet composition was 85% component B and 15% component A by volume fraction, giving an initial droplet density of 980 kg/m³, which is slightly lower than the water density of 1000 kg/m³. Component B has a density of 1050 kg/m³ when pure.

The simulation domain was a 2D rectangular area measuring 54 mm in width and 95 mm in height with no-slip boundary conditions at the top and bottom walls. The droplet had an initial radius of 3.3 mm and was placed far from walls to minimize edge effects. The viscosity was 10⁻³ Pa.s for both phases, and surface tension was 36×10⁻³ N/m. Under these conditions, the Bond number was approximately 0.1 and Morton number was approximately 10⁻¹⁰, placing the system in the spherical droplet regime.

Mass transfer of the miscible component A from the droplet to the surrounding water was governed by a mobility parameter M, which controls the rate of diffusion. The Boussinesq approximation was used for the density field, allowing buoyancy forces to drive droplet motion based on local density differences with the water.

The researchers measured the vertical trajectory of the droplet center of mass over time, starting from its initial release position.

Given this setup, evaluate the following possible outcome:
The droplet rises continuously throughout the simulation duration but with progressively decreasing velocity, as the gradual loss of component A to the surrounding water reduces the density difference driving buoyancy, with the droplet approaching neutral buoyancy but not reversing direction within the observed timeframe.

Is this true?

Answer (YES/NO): NO